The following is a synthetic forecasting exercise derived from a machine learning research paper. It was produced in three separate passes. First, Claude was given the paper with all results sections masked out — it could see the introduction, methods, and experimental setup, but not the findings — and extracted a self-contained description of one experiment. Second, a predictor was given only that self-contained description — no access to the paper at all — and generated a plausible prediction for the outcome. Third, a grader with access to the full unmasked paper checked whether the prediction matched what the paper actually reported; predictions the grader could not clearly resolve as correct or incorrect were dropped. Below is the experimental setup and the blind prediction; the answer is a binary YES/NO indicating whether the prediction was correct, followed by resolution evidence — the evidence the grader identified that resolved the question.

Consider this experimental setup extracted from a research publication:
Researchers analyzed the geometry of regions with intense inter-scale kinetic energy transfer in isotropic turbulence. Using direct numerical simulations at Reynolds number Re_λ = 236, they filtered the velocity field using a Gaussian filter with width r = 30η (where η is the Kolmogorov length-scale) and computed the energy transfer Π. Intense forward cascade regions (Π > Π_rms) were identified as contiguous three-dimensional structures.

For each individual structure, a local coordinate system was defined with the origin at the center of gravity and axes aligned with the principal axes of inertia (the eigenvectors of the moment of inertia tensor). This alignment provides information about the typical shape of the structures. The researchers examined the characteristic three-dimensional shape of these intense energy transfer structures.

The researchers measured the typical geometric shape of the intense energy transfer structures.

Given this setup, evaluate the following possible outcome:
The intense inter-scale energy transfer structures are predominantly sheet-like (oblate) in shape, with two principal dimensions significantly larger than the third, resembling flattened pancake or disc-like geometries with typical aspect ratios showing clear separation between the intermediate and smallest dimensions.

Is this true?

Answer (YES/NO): NO